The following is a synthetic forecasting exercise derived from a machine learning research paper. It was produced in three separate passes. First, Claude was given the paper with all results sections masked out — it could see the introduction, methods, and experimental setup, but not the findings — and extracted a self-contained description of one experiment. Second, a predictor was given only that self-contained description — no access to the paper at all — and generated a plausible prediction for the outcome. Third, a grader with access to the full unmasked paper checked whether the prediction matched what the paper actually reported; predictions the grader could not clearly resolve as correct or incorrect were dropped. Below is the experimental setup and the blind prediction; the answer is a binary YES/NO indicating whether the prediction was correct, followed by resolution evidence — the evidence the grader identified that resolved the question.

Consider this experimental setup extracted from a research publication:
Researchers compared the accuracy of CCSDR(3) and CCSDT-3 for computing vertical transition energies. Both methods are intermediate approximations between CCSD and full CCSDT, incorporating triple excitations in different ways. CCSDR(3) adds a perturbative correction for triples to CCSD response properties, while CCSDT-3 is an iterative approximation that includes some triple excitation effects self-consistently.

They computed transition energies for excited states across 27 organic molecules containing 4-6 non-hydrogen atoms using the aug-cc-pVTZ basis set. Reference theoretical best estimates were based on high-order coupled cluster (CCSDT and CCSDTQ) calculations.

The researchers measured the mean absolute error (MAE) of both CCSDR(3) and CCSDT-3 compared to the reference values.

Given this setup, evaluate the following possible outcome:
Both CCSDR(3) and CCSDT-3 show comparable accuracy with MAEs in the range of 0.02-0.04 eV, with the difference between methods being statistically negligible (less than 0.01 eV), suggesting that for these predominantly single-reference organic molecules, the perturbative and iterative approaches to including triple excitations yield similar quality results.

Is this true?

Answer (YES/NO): NO